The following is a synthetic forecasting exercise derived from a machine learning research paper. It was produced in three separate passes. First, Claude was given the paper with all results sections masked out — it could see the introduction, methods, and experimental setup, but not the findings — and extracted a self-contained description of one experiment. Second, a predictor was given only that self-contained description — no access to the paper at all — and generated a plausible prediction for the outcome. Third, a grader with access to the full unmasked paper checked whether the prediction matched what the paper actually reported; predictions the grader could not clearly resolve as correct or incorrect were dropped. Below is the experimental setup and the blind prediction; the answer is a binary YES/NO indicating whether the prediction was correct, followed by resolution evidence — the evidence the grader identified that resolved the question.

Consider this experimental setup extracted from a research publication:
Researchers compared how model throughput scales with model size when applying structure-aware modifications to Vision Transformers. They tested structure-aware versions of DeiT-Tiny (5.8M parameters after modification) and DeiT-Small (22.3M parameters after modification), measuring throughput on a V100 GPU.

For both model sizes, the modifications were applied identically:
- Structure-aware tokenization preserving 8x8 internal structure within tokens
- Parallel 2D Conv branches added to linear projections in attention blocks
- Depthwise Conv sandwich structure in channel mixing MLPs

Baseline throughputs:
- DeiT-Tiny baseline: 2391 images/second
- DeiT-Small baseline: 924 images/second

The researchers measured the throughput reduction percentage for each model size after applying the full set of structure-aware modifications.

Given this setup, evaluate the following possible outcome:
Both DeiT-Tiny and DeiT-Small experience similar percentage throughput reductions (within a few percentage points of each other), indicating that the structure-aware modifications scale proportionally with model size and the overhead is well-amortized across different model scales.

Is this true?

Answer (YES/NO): NO